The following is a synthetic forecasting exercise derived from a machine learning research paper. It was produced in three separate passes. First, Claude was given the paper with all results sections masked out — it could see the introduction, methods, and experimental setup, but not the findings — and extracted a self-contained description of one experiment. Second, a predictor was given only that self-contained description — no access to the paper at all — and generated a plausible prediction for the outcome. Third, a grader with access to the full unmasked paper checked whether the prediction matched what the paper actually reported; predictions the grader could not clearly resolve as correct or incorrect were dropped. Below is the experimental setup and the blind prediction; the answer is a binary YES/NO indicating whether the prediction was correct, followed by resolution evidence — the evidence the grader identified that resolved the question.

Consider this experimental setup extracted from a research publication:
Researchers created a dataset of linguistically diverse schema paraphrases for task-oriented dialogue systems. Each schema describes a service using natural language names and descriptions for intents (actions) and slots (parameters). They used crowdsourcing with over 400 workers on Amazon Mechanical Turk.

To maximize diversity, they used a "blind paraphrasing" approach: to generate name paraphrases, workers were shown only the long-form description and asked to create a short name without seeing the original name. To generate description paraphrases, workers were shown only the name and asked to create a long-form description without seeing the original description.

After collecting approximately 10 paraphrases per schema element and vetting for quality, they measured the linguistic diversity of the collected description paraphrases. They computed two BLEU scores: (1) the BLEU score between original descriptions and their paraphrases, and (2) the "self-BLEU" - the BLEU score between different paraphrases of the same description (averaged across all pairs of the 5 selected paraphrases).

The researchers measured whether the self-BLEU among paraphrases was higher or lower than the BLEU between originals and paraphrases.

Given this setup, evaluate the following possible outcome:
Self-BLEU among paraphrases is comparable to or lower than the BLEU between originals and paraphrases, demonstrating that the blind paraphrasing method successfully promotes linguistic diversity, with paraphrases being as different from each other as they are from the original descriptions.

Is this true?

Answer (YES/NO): NO